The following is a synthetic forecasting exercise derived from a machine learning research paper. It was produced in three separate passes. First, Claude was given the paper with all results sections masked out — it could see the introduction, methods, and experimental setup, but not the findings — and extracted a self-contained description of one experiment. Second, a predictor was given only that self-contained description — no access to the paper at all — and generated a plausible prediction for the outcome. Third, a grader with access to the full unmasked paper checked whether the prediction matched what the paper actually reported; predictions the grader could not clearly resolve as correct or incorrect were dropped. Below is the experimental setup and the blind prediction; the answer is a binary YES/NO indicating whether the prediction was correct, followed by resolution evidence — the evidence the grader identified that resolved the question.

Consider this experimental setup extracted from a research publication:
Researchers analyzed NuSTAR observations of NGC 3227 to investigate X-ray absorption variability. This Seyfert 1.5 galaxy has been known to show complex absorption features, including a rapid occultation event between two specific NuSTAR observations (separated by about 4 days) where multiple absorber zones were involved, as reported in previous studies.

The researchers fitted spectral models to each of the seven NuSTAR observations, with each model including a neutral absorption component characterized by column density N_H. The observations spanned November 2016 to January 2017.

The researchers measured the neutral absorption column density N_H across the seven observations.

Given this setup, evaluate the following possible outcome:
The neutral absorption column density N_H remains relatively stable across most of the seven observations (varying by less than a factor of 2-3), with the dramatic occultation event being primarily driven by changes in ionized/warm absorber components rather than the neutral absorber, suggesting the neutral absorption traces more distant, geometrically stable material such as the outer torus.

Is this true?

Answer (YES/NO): NO